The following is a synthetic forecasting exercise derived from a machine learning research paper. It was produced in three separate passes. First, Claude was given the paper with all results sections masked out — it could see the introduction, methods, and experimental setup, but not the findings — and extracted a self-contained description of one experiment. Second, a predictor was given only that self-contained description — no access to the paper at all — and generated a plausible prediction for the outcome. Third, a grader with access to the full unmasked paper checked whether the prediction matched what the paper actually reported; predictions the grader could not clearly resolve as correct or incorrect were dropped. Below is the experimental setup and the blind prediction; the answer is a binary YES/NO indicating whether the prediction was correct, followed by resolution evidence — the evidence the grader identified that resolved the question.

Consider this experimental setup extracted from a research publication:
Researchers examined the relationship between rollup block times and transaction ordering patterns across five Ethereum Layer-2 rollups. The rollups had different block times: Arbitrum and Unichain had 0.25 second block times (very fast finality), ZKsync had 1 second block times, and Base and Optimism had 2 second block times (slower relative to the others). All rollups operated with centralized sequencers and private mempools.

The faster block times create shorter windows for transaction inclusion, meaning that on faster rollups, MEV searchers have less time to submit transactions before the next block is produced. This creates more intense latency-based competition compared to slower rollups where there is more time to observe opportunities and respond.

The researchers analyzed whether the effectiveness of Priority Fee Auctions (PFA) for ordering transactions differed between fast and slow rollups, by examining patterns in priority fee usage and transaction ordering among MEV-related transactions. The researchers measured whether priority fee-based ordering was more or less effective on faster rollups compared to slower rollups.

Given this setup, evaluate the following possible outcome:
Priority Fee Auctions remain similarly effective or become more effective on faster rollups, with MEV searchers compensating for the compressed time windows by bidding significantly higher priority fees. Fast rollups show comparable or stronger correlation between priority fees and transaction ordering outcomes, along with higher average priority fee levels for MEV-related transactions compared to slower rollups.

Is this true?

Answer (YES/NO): NO